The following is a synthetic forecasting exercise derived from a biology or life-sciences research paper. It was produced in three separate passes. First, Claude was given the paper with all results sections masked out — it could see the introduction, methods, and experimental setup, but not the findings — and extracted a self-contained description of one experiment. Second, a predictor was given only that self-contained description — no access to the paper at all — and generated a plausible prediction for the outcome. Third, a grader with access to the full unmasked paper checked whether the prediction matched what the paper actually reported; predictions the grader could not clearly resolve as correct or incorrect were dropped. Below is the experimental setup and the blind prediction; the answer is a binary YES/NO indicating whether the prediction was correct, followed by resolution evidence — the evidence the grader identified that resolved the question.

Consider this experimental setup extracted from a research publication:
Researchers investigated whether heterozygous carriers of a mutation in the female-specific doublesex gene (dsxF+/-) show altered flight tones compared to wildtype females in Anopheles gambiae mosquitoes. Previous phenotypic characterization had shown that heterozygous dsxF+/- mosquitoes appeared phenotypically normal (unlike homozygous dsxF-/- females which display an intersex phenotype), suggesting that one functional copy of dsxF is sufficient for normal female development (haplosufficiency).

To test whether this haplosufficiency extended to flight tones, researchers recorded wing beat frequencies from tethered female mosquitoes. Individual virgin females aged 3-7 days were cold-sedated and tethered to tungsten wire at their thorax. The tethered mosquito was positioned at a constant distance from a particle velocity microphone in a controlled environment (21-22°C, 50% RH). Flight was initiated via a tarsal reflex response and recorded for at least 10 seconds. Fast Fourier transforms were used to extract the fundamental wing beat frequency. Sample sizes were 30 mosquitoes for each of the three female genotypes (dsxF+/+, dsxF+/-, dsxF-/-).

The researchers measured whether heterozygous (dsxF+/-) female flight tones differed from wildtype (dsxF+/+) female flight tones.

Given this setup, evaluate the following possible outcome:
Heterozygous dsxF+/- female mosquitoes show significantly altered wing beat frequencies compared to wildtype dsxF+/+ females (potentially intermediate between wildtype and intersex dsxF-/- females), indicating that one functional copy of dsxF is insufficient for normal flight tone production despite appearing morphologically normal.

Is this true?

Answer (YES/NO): YES